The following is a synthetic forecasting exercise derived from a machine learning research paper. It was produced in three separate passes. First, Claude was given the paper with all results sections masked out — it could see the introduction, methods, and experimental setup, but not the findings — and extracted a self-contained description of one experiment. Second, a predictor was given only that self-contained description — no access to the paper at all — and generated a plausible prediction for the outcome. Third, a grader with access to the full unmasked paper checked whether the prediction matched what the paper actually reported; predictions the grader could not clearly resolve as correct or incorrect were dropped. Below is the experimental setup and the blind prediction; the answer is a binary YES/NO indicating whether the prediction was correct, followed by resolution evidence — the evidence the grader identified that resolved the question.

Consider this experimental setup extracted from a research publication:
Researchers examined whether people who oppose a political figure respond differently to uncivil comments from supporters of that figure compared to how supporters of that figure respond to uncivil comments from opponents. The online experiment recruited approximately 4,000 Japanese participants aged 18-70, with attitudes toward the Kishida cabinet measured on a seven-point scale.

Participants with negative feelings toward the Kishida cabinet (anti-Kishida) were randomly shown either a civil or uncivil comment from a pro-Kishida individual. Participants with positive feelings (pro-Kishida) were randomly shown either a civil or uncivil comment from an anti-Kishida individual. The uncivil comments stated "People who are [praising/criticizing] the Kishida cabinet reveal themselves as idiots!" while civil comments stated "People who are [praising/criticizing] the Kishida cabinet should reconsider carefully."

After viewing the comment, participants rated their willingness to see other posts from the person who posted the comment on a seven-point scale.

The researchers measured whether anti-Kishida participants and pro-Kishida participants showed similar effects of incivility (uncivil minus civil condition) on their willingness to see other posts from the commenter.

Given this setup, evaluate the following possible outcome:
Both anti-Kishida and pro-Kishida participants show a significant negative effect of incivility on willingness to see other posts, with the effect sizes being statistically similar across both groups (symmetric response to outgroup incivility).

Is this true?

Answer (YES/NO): YES